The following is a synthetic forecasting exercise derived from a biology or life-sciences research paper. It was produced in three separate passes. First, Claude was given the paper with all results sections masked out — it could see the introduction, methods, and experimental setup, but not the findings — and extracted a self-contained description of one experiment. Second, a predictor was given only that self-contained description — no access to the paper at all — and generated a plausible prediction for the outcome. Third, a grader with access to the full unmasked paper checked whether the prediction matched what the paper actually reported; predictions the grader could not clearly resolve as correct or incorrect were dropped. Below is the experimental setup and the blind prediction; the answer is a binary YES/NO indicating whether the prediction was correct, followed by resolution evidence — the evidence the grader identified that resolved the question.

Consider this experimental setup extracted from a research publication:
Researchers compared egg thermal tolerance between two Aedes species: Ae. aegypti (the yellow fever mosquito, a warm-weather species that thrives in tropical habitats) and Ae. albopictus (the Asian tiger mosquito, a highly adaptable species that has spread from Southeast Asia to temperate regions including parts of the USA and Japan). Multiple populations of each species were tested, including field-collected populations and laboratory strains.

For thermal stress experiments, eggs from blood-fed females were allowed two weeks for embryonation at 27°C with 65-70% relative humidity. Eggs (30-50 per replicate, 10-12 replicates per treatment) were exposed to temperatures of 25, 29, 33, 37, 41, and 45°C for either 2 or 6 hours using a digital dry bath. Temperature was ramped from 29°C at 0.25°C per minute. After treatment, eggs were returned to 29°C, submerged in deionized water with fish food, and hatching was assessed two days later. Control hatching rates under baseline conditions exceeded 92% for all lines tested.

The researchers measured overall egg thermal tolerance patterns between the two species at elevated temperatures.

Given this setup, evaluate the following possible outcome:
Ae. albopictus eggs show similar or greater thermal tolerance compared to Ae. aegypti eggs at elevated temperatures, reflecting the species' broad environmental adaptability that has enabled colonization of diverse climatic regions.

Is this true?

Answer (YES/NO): NO